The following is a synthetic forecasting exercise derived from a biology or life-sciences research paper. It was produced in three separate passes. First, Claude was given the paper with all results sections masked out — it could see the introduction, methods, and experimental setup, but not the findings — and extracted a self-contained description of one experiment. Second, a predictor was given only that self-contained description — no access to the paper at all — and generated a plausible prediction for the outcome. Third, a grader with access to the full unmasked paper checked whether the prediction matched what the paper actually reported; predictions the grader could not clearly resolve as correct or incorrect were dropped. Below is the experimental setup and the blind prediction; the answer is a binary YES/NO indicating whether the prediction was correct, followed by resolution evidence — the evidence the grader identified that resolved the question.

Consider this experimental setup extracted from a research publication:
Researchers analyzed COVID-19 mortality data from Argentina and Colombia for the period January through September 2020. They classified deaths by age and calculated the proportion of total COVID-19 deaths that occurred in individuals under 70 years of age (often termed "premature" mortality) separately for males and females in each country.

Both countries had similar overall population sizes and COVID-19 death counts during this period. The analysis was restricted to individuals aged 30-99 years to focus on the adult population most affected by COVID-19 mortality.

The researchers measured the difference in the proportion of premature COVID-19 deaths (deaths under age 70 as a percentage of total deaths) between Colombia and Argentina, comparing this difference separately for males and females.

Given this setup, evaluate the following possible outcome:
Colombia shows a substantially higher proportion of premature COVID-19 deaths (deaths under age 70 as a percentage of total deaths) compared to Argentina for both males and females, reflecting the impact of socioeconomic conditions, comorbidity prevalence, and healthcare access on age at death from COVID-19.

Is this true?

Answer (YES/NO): YES